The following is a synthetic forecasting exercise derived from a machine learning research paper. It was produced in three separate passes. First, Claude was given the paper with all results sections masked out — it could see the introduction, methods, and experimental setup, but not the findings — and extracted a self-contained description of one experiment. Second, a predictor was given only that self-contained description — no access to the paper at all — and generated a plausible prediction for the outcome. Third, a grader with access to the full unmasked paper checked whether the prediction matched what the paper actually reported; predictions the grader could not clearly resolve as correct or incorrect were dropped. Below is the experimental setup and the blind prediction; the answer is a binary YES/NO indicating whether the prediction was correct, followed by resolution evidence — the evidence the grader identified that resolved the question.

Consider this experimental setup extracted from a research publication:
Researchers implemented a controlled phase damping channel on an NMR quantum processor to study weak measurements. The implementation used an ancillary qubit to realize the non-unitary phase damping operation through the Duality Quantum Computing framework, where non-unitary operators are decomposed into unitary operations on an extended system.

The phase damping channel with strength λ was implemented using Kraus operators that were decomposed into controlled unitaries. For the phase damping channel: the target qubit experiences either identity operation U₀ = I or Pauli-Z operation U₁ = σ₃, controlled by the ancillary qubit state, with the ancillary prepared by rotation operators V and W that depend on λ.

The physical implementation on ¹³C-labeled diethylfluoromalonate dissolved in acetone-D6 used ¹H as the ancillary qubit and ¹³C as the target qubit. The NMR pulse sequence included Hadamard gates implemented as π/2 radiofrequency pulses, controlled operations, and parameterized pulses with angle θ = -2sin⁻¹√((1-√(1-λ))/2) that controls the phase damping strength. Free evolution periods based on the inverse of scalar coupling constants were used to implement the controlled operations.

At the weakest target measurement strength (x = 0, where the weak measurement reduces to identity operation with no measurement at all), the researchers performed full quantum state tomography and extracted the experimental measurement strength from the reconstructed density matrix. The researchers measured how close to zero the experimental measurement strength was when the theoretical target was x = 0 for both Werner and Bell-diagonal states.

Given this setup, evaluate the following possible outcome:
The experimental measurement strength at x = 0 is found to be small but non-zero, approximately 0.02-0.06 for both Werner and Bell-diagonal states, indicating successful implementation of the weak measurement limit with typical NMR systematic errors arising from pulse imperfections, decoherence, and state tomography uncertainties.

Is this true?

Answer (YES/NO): NO